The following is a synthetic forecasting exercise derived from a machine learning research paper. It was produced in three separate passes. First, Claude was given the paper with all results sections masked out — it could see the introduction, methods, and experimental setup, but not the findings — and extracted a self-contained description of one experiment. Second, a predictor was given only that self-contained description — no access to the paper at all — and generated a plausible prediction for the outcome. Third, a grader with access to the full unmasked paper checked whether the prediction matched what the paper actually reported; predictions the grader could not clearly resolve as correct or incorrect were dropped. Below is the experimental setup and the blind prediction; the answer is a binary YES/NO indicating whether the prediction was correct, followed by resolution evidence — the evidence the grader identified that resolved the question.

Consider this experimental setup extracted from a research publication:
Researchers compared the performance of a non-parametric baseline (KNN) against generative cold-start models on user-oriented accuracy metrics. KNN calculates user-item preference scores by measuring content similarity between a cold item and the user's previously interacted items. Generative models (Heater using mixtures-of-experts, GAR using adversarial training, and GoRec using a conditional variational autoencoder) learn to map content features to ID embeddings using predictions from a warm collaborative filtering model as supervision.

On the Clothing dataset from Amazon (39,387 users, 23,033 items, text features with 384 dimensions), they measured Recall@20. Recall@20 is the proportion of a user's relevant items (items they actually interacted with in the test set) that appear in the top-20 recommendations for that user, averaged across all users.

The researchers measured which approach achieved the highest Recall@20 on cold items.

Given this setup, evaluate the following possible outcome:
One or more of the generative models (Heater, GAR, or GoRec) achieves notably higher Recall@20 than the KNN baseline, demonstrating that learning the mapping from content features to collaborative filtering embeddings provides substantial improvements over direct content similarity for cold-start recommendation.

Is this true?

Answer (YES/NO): NO